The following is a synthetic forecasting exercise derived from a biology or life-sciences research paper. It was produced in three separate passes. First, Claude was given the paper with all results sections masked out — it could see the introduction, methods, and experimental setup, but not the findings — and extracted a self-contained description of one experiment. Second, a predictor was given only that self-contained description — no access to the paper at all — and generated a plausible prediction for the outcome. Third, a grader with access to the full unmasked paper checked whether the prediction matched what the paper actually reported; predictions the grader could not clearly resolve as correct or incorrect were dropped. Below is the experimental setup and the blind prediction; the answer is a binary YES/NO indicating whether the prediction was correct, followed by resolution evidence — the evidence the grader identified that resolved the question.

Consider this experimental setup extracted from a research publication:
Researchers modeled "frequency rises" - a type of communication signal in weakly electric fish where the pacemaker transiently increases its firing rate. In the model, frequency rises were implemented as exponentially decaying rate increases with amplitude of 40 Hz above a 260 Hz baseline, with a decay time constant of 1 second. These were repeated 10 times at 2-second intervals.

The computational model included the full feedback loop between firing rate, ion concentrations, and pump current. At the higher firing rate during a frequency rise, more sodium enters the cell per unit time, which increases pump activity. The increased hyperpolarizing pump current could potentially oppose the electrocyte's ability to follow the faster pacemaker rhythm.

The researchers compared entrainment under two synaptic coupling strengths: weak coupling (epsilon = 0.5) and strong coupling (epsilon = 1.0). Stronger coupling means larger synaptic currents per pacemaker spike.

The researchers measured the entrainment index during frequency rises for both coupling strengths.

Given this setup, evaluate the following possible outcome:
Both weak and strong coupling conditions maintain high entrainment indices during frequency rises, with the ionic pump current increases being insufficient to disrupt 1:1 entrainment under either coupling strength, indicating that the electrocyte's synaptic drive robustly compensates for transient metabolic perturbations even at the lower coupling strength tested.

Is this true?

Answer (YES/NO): NO